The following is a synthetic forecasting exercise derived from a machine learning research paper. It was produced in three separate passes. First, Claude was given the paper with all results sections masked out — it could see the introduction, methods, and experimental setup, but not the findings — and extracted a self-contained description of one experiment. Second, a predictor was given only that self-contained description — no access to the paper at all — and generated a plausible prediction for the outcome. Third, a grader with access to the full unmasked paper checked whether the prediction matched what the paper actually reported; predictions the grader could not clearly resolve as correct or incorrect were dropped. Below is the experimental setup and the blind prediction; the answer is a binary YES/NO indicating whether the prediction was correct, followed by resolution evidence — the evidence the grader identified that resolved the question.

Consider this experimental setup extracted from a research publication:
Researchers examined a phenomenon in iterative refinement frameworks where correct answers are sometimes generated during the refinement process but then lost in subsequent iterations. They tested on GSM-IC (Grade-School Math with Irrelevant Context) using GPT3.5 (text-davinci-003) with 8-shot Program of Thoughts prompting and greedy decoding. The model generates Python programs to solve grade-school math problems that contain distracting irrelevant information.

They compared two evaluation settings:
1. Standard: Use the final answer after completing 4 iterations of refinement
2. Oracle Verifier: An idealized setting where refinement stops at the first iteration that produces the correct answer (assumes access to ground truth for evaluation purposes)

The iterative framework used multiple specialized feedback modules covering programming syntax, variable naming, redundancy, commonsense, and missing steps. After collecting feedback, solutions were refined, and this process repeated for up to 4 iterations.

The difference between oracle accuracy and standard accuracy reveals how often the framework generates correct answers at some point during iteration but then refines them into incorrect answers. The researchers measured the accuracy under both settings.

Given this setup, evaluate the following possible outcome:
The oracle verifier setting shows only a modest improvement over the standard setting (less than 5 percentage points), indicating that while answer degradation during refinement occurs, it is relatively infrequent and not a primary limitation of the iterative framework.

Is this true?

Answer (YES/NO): NO